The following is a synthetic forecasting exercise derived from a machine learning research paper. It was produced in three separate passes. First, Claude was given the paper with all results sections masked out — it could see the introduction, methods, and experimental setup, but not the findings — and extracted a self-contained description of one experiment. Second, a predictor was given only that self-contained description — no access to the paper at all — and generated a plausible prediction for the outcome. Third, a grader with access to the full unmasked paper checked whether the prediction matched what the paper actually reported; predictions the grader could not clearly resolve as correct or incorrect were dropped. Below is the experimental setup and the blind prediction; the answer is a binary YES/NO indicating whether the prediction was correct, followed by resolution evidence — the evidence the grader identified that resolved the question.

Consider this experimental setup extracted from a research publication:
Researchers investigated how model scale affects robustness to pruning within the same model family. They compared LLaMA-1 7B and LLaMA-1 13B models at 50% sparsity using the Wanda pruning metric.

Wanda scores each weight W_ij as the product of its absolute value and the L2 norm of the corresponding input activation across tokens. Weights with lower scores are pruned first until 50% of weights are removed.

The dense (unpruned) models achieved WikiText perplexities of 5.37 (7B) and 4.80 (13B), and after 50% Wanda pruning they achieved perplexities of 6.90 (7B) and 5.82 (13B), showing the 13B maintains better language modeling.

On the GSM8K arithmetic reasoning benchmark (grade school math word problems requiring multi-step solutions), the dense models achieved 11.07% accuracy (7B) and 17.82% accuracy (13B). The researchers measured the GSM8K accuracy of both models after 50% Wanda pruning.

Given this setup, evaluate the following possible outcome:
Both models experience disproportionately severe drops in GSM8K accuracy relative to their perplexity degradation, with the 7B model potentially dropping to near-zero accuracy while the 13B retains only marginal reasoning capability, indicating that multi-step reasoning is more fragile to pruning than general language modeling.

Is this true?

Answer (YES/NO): NO